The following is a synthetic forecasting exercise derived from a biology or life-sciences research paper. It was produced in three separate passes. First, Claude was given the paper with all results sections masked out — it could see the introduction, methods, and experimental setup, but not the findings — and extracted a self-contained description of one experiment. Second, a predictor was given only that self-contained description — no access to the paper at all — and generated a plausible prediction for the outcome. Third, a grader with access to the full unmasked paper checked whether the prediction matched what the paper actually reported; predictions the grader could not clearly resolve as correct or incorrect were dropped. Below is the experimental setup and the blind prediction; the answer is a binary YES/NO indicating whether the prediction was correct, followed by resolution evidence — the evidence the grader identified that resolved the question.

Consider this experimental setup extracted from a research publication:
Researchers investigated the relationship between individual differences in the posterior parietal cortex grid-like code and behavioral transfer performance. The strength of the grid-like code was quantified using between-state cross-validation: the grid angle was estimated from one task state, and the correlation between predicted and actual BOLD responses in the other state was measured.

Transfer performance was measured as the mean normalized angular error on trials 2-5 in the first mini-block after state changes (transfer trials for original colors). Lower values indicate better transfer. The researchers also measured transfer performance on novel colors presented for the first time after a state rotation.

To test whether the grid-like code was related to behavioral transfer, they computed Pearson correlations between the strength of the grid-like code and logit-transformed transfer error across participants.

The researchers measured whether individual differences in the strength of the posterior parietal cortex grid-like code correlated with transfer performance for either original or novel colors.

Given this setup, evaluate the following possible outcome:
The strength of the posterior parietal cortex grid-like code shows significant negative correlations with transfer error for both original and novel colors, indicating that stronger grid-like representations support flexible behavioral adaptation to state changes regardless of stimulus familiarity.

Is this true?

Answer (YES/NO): NO